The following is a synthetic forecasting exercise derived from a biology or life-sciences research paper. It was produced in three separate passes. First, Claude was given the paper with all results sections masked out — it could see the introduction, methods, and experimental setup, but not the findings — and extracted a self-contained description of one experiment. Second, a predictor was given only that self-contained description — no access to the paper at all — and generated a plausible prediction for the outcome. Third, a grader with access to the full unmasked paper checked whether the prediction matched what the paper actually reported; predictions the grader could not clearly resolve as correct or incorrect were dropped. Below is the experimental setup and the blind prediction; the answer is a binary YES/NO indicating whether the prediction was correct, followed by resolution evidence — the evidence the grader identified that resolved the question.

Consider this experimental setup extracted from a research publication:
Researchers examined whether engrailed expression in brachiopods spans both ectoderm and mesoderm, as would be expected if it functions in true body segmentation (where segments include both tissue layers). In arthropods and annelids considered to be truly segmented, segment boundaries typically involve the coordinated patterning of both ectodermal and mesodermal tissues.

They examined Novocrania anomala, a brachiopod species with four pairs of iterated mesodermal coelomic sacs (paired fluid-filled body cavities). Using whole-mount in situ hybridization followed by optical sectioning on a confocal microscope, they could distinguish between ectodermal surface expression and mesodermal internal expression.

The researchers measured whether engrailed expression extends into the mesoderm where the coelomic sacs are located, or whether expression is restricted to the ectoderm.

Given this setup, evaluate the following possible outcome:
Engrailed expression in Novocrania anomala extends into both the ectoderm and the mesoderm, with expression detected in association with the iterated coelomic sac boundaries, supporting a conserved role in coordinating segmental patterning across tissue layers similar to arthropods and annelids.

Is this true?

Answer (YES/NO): NO